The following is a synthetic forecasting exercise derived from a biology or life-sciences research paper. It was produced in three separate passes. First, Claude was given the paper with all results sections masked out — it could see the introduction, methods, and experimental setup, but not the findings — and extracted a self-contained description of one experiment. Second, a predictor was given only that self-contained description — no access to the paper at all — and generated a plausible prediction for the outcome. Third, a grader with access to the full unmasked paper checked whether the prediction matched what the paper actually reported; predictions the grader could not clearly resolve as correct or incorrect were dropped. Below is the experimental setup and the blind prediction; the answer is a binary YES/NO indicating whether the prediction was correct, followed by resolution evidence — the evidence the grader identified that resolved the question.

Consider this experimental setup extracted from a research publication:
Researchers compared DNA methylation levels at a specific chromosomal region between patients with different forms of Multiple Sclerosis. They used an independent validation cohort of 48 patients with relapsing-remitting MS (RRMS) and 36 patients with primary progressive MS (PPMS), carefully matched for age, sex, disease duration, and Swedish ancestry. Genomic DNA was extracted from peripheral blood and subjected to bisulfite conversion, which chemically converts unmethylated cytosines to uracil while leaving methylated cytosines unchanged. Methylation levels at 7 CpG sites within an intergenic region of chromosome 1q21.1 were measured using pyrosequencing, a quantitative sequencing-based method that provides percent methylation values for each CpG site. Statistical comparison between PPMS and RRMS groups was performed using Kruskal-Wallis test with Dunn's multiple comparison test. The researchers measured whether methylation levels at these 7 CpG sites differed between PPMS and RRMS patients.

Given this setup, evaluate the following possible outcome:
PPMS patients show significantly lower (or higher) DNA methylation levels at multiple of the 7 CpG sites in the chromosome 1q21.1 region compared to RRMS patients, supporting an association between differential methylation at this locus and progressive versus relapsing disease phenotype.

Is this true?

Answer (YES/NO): YES